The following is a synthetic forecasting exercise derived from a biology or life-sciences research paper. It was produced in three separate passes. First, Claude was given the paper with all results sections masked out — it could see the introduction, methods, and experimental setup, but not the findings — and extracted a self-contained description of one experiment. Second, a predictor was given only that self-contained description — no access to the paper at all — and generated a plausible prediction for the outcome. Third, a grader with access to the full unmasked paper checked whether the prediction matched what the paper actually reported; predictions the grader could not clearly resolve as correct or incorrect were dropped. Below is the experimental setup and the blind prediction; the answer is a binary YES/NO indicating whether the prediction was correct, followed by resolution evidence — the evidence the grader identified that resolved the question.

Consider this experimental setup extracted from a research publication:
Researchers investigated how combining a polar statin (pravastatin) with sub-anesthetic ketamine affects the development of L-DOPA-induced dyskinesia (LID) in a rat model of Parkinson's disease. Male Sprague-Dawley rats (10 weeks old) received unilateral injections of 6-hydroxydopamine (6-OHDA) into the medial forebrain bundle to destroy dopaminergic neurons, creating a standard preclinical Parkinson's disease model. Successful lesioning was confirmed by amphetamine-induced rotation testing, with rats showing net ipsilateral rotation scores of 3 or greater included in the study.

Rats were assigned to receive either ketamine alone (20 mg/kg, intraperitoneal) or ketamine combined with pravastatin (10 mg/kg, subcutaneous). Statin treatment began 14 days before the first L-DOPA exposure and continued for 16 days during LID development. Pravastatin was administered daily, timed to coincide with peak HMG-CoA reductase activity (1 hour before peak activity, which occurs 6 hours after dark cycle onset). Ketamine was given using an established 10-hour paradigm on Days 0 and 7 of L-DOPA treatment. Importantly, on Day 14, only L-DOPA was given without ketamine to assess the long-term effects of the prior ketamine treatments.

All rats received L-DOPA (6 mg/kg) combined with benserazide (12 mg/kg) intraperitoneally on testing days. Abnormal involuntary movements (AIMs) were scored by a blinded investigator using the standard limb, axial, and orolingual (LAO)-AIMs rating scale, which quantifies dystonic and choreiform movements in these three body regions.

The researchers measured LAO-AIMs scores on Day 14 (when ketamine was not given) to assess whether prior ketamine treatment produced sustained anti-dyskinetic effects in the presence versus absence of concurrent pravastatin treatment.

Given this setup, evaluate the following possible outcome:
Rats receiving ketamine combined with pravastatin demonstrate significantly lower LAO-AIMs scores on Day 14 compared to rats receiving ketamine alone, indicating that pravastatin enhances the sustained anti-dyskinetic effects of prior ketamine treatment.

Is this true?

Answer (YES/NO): NO